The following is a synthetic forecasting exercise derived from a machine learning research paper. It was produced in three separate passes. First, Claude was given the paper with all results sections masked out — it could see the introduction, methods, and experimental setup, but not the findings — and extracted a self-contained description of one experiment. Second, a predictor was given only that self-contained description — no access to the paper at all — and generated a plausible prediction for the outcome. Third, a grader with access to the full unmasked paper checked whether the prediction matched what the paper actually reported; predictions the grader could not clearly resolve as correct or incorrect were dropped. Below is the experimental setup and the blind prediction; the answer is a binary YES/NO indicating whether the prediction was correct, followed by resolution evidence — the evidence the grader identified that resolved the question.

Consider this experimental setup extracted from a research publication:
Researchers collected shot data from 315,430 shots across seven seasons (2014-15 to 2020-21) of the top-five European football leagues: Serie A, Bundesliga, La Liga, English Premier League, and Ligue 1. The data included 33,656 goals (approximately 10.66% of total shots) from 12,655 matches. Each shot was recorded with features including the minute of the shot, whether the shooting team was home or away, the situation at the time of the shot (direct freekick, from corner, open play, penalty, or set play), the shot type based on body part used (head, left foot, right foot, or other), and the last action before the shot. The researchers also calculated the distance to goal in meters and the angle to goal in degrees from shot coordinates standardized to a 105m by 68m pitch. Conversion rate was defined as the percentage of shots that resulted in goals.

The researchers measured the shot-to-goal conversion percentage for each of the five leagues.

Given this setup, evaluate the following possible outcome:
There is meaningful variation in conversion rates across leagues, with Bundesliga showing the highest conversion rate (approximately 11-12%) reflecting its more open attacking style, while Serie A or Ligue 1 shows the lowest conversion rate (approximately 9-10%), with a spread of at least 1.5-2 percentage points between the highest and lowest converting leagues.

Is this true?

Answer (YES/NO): NO